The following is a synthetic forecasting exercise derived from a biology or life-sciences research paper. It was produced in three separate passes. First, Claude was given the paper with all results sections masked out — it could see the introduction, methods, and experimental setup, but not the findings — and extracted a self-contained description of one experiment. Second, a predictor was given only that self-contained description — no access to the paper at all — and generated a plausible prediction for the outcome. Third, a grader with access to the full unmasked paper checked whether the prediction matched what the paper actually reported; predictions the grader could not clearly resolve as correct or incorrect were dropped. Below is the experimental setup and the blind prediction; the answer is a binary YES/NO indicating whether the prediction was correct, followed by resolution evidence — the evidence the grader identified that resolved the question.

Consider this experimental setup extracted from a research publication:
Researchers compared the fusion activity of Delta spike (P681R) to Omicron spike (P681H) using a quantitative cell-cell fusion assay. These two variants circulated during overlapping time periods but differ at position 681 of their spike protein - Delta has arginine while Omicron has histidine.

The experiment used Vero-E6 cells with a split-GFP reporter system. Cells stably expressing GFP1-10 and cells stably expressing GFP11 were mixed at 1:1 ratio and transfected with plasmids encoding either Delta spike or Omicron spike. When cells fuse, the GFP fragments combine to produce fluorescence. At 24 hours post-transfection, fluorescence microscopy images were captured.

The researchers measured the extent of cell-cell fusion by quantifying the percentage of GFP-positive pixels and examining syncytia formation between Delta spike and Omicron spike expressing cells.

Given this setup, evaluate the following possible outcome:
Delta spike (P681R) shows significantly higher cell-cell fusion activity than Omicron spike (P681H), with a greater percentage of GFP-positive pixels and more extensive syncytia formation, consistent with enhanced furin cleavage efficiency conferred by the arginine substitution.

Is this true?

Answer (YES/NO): YES